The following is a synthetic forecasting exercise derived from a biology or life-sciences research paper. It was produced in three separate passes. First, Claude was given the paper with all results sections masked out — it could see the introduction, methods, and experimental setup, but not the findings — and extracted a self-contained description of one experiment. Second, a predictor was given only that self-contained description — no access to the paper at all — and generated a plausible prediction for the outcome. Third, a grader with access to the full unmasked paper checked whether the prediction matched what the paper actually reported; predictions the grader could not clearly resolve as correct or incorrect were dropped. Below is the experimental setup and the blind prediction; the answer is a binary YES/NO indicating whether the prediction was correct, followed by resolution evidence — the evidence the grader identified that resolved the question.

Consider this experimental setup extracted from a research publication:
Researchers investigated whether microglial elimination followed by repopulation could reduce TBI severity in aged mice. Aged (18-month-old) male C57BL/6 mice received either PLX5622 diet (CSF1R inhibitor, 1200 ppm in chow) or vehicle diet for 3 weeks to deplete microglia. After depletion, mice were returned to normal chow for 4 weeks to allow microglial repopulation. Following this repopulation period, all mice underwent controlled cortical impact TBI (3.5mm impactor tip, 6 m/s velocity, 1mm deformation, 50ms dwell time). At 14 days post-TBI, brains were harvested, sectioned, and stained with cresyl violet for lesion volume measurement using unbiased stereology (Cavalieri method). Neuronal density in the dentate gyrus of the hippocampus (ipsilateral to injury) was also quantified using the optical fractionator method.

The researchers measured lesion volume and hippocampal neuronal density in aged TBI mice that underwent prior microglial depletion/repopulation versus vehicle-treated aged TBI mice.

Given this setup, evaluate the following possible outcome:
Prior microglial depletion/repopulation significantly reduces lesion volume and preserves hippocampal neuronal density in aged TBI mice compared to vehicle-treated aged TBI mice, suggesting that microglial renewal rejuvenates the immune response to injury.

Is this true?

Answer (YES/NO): YES